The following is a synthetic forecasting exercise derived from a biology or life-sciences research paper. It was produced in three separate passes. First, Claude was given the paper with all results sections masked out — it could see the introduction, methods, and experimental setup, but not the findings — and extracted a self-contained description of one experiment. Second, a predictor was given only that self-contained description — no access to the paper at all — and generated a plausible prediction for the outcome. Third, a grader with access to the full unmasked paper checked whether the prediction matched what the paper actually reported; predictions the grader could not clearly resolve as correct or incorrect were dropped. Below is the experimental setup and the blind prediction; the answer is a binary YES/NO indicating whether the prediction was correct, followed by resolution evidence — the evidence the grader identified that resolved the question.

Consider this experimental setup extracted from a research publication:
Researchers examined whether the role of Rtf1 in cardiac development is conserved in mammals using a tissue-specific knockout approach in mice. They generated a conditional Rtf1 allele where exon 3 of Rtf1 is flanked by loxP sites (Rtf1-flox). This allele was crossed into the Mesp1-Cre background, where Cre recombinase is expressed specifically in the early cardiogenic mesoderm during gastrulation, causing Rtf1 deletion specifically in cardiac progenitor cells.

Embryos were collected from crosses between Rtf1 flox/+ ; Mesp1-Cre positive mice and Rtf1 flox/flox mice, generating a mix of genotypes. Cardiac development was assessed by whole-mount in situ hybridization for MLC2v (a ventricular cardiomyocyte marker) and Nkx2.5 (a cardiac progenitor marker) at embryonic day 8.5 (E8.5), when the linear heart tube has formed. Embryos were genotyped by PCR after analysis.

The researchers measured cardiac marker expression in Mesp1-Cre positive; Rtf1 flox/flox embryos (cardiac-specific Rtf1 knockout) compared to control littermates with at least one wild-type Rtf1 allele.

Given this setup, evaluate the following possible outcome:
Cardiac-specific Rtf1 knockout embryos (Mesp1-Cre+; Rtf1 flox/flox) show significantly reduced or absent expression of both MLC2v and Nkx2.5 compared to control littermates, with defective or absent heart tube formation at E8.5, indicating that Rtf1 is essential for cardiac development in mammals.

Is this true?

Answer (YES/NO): YES